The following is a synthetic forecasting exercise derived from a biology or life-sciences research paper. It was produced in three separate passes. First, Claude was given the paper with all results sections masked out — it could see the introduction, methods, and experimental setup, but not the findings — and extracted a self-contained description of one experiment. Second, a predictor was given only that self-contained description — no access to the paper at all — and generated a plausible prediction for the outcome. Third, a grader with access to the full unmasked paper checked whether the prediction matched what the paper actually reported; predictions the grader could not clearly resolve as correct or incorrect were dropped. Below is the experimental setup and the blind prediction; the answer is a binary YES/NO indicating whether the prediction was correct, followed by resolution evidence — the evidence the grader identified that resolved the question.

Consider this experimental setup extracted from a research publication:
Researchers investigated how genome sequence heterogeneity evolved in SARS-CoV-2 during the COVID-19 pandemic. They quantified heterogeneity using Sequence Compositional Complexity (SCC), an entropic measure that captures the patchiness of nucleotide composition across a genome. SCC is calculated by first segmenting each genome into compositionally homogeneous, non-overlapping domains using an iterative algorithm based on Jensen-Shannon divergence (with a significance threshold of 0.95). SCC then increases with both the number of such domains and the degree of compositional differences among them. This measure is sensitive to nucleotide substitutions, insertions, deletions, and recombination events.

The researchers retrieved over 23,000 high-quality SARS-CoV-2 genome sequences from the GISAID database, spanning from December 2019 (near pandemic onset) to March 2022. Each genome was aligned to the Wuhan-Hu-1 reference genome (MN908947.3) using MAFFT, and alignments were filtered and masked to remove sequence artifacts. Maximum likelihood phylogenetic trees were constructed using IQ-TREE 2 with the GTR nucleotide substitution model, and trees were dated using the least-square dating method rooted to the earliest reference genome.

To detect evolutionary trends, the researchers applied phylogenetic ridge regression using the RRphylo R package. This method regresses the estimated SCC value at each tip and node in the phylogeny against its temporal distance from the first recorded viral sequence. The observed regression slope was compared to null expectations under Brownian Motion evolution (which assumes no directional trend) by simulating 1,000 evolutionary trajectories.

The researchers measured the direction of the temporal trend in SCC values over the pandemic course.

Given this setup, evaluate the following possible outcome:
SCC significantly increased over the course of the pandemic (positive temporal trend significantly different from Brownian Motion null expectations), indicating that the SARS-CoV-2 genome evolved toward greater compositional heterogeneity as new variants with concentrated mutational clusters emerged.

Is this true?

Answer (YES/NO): NO